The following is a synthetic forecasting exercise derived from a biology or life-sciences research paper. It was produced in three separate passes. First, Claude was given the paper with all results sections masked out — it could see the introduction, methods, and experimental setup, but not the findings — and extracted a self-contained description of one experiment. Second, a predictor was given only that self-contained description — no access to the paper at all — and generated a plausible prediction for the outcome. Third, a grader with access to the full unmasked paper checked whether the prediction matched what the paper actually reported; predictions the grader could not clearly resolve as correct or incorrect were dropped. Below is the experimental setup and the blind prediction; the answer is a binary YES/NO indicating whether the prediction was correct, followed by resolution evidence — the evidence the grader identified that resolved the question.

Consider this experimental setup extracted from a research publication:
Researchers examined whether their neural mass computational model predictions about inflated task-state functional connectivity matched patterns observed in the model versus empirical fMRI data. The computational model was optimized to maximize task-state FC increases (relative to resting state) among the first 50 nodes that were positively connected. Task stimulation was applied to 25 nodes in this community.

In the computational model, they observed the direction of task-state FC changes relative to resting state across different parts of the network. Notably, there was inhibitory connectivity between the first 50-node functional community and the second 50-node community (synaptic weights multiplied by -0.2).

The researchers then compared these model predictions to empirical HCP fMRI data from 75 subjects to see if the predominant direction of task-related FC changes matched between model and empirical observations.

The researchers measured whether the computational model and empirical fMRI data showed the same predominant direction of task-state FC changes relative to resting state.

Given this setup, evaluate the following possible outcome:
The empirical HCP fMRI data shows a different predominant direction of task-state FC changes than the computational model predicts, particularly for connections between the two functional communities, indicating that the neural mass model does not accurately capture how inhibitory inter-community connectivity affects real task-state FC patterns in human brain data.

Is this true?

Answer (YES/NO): NO